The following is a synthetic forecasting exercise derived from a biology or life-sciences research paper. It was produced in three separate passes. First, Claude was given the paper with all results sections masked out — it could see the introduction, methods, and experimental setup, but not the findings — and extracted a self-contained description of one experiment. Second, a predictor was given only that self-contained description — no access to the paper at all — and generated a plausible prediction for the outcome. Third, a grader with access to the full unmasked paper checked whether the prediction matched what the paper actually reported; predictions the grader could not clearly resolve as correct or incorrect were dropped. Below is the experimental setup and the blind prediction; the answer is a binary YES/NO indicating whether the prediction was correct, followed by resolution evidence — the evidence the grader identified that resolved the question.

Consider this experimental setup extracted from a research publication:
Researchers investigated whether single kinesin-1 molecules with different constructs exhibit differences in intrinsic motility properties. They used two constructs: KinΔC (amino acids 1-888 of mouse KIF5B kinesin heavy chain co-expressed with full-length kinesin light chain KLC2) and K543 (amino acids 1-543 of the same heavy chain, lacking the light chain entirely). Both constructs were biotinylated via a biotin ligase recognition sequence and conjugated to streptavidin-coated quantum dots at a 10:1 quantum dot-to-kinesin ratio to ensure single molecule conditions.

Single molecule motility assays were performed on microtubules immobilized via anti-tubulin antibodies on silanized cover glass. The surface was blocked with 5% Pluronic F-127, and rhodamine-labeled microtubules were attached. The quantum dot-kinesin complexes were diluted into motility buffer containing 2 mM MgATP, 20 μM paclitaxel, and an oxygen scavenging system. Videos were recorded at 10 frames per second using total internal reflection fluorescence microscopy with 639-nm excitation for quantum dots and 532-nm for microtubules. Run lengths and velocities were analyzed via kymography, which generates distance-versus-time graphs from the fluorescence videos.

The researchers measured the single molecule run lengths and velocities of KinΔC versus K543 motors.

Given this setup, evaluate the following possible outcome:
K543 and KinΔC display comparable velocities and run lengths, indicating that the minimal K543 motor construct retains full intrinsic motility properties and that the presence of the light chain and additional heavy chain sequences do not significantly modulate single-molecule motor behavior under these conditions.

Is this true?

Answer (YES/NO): YES